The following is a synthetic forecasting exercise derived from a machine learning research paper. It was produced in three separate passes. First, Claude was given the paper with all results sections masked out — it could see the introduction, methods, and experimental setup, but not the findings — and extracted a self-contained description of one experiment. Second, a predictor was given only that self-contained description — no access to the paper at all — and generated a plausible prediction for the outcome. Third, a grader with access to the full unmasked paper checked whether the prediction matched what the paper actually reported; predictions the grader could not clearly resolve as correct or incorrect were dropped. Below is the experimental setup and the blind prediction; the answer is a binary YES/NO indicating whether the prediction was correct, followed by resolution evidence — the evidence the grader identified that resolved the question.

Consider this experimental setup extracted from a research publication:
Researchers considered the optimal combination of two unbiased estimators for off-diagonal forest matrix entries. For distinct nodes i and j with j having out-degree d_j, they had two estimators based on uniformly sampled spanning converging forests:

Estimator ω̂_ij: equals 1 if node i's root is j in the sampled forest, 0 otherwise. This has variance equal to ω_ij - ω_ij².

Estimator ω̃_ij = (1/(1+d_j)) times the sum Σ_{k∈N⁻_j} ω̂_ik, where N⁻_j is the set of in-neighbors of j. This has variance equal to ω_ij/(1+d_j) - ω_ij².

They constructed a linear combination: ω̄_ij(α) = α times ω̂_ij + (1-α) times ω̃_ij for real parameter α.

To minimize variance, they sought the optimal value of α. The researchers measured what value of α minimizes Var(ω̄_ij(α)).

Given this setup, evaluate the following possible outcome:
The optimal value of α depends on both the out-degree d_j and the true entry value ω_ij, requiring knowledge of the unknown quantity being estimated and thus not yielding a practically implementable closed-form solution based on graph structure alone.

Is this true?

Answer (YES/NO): NO